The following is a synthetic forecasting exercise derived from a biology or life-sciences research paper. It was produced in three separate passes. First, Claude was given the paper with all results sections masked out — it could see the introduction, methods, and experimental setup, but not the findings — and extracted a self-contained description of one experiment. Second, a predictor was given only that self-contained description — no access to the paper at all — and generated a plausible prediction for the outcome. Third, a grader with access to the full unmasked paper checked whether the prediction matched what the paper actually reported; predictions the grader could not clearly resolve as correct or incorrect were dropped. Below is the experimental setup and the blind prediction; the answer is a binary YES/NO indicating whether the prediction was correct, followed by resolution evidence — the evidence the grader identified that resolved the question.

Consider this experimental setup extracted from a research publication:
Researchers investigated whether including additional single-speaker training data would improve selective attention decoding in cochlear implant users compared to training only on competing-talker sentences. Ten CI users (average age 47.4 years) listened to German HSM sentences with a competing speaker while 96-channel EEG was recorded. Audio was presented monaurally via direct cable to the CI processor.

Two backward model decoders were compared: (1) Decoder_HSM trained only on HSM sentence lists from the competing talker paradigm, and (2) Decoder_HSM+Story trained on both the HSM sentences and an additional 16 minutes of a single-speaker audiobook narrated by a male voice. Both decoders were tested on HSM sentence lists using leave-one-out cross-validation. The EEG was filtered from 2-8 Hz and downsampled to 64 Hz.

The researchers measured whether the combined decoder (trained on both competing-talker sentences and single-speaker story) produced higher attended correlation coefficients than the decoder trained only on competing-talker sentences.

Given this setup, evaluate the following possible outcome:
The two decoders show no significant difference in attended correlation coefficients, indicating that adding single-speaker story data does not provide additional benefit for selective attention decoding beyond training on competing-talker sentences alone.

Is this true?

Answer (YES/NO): YES